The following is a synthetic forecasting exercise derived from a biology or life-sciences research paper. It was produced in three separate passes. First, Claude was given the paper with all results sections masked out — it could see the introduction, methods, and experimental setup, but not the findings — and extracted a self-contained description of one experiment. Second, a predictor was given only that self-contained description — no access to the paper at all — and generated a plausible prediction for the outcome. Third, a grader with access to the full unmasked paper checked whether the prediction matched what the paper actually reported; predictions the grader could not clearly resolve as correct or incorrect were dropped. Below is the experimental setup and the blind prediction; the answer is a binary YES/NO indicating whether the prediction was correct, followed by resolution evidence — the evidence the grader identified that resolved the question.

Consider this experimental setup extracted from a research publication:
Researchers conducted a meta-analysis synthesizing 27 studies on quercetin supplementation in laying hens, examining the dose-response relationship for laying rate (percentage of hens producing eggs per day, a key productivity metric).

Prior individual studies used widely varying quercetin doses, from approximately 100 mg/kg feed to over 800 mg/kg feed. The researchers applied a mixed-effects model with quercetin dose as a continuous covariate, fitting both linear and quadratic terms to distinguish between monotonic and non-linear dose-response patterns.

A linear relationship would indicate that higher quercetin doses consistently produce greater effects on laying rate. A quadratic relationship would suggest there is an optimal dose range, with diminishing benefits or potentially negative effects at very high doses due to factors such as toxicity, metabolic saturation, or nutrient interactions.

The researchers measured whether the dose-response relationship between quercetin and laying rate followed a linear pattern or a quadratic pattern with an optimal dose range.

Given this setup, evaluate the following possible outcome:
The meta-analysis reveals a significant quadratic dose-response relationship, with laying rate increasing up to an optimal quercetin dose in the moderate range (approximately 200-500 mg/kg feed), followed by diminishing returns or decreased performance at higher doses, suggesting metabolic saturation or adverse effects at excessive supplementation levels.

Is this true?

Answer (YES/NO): NO